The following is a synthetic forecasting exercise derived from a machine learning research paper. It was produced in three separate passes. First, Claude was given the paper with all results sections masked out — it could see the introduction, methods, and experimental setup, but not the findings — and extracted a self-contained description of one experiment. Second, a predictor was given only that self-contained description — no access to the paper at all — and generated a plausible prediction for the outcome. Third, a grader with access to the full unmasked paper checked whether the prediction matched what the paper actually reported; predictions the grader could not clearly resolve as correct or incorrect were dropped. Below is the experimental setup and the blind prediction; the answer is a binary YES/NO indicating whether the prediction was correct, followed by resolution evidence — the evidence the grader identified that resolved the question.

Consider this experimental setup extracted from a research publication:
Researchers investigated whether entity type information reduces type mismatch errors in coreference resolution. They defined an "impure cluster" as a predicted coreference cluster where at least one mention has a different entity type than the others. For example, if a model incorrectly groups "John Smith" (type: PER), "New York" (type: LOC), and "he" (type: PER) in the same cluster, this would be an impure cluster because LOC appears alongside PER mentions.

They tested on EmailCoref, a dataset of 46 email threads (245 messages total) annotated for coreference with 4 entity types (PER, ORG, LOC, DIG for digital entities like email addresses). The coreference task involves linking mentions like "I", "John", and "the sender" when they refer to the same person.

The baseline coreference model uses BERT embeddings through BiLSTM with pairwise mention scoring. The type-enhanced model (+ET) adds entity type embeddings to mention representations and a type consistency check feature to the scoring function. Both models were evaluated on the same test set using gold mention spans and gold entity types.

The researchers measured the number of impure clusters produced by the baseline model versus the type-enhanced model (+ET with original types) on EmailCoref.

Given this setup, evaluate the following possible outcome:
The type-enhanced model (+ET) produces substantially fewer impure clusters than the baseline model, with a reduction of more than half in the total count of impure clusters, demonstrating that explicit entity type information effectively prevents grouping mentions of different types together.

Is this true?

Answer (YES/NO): YES